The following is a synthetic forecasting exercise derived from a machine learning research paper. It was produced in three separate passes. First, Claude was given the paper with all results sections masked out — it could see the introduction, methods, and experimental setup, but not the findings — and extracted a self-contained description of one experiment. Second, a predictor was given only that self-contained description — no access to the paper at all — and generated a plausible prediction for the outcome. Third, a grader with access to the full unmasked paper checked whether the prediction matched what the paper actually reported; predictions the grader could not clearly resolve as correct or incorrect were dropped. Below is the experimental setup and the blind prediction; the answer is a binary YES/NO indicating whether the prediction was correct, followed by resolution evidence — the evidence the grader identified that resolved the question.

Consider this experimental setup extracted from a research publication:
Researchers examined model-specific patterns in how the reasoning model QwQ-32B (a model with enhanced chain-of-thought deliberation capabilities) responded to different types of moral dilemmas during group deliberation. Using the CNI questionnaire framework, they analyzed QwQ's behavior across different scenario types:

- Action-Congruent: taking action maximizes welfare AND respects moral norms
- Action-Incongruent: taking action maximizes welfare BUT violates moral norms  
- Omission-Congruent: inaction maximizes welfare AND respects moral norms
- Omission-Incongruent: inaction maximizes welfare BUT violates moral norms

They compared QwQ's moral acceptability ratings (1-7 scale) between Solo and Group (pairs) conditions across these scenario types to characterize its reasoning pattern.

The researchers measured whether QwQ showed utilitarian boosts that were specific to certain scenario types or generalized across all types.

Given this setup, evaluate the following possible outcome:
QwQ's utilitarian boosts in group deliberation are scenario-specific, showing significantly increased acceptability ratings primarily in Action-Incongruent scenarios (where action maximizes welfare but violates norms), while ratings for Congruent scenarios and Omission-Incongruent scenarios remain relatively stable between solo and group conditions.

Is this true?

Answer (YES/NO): NO